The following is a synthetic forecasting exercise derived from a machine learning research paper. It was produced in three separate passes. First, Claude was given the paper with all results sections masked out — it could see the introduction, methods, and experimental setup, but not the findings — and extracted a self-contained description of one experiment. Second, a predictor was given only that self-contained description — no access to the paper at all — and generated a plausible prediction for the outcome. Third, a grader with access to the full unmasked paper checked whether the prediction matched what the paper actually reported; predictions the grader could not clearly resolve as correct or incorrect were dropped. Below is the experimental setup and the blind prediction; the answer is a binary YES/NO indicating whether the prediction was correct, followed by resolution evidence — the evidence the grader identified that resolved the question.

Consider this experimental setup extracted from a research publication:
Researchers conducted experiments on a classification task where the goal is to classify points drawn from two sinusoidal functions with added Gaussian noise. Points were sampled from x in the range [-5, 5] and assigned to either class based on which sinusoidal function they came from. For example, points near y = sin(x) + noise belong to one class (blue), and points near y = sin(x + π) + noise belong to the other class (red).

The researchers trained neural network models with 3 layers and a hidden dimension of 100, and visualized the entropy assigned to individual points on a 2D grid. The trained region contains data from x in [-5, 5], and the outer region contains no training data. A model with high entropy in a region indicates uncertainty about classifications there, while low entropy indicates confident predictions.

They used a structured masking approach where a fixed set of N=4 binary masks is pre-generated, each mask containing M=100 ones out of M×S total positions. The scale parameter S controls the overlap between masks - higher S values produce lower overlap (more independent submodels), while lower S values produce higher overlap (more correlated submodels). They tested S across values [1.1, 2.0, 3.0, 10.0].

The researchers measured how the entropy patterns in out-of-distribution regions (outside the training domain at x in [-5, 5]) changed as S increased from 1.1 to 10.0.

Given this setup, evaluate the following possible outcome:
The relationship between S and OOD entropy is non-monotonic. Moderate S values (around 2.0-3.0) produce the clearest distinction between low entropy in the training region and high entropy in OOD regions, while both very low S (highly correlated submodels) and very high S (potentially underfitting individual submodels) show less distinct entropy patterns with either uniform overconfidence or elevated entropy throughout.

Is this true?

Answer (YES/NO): NO